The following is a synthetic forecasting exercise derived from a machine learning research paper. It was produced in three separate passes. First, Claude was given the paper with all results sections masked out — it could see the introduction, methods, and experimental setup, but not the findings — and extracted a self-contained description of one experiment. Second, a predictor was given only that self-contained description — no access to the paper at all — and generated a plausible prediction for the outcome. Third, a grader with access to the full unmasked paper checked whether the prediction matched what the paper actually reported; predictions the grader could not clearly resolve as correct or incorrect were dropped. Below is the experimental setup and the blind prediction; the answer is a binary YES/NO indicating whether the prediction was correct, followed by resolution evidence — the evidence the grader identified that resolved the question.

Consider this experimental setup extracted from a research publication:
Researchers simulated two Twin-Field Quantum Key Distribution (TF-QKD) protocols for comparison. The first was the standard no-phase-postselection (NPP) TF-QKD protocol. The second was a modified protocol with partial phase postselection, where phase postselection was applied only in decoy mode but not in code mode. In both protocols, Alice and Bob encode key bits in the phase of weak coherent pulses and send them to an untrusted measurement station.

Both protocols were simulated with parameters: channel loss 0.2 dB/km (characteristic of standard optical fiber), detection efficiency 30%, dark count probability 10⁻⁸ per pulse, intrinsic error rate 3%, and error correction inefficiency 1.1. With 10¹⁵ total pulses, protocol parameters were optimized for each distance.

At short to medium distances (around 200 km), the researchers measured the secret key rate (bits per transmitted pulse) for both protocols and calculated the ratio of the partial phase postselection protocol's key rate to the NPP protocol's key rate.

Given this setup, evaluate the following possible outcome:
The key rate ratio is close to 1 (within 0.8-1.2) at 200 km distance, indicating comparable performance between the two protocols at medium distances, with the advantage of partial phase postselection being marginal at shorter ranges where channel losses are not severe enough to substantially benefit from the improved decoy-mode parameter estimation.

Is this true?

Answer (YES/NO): NO